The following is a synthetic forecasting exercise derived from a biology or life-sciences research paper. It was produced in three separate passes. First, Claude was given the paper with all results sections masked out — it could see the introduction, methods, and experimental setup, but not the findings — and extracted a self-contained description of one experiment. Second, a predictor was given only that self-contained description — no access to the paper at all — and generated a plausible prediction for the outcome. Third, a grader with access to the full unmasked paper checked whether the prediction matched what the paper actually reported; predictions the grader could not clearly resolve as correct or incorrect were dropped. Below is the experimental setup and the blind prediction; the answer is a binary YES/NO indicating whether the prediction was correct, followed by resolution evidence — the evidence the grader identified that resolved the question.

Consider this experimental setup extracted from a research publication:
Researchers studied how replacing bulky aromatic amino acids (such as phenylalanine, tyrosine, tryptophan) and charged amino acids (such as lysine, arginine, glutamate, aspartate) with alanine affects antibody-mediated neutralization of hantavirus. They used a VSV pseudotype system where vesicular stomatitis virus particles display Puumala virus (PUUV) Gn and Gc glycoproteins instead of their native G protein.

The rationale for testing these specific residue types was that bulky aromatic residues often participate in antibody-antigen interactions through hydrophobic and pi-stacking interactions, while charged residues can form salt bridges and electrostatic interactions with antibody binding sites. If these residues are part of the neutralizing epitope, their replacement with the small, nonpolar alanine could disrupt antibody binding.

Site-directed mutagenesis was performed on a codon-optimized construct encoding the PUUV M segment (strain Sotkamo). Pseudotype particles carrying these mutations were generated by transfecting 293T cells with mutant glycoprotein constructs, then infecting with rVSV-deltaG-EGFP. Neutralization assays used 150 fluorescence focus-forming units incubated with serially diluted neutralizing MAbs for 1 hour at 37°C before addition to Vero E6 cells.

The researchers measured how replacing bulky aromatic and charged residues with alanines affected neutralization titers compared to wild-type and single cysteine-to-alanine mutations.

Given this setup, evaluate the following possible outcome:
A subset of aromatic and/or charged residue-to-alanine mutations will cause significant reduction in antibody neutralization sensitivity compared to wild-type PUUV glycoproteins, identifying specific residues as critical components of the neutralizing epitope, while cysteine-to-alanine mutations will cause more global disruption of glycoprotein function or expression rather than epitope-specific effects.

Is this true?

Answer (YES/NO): NO